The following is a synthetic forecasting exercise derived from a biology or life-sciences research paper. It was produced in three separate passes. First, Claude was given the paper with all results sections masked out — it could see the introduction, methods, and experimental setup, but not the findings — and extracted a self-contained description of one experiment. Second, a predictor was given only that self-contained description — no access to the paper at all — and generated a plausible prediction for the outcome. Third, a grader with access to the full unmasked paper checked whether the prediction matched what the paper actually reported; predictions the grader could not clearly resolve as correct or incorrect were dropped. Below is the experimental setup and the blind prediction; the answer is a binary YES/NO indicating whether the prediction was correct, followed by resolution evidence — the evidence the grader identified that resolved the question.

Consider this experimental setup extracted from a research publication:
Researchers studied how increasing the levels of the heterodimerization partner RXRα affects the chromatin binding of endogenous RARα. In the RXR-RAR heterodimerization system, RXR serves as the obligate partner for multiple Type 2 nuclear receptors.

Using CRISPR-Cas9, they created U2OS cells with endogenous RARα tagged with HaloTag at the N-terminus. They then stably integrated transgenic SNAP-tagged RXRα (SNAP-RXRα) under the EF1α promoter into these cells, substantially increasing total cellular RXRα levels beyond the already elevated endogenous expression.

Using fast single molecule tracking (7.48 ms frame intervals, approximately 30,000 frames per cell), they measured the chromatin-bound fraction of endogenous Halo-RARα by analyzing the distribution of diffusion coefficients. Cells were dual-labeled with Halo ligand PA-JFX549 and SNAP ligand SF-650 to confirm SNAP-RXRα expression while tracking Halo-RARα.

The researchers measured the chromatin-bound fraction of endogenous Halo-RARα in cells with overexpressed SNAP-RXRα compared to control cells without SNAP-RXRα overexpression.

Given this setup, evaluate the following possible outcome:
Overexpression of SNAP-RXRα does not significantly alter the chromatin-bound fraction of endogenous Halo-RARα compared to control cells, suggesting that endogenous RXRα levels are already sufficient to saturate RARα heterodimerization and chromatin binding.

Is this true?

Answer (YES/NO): YES